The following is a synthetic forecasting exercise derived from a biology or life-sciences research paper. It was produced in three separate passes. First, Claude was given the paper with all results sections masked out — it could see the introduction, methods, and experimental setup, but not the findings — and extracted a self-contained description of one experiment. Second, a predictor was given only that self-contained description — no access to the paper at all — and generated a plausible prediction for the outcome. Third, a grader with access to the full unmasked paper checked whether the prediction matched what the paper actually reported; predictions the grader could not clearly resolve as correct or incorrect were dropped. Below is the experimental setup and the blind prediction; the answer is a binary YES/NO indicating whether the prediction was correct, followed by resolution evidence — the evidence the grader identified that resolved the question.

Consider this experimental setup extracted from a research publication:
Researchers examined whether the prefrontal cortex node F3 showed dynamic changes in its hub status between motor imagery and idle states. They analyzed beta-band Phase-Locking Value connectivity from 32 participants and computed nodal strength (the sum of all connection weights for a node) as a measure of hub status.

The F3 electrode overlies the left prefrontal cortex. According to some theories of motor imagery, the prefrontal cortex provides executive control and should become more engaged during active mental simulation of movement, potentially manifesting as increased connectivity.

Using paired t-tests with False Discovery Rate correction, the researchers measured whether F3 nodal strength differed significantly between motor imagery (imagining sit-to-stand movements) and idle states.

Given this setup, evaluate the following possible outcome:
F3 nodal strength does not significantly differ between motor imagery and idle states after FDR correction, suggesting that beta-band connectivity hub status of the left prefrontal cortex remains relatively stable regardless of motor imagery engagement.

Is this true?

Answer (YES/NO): YES